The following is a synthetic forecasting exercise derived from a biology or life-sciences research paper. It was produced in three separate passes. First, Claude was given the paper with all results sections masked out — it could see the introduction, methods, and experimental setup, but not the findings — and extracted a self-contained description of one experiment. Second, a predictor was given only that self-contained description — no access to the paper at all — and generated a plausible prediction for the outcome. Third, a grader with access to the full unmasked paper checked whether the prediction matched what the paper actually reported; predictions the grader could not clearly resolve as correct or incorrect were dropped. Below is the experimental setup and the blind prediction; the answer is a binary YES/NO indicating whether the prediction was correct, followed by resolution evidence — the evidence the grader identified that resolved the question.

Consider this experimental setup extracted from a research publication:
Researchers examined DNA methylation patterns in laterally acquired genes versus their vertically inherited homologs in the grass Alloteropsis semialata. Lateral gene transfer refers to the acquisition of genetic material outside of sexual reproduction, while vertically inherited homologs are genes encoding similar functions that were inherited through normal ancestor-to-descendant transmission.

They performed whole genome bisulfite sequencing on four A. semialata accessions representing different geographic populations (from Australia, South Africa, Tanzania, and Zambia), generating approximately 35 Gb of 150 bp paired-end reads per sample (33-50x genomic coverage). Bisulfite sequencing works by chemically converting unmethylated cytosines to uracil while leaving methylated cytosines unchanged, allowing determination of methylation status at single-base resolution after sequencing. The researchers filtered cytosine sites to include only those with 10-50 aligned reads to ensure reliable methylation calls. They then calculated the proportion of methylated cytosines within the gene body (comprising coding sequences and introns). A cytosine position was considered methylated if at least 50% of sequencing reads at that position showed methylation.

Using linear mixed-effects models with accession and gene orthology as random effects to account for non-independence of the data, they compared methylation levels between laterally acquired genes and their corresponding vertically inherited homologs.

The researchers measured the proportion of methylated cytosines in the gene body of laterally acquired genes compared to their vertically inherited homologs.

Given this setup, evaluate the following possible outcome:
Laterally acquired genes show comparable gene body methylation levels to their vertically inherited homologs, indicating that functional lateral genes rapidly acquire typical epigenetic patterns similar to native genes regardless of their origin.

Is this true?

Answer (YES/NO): NO